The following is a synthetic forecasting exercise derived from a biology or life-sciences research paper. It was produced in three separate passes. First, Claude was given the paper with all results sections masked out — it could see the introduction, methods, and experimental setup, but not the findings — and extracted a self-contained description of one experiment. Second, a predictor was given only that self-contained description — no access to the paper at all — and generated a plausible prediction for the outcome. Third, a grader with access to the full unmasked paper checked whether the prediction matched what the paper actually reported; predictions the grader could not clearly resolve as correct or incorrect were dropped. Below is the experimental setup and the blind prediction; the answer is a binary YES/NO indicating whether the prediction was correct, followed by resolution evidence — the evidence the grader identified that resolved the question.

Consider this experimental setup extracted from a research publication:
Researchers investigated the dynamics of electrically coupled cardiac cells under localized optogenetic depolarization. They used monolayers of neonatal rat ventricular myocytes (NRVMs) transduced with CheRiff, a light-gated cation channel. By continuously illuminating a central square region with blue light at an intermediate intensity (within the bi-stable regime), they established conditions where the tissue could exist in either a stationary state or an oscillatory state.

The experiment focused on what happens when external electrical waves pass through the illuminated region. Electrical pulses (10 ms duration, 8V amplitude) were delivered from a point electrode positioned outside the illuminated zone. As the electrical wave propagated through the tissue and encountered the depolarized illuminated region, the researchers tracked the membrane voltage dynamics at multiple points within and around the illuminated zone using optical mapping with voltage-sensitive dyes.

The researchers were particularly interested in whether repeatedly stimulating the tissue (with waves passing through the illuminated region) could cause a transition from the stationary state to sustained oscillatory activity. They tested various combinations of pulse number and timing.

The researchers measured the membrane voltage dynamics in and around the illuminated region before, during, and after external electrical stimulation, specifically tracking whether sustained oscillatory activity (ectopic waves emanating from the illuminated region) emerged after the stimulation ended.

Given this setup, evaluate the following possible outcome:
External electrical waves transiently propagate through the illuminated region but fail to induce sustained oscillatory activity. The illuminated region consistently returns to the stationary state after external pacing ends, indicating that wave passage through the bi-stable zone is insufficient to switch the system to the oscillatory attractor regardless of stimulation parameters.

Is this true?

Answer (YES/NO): NO